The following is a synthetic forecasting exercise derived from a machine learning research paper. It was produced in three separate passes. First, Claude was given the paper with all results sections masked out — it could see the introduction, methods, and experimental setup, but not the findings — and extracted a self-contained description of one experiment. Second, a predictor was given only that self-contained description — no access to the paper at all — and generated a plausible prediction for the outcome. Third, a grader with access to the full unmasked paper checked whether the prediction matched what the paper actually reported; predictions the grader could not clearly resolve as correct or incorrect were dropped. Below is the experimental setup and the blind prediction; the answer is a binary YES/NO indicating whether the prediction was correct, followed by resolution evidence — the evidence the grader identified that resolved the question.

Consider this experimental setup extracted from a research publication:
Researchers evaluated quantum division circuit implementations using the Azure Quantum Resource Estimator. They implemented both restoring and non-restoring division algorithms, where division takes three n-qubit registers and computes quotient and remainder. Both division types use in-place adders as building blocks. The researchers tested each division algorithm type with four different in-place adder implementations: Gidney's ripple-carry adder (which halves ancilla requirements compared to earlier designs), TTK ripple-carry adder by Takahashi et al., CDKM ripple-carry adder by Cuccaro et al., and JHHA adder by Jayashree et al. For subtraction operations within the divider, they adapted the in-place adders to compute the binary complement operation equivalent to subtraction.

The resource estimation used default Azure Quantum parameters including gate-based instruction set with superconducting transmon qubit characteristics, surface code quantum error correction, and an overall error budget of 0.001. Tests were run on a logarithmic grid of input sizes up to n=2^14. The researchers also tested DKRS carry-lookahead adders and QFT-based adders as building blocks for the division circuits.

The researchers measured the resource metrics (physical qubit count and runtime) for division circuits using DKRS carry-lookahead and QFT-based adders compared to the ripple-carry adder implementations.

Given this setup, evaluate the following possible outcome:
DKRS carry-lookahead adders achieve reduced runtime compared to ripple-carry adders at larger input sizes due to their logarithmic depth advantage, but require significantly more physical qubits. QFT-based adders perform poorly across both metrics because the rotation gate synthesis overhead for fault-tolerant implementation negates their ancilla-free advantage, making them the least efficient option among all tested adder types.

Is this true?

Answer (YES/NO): NO